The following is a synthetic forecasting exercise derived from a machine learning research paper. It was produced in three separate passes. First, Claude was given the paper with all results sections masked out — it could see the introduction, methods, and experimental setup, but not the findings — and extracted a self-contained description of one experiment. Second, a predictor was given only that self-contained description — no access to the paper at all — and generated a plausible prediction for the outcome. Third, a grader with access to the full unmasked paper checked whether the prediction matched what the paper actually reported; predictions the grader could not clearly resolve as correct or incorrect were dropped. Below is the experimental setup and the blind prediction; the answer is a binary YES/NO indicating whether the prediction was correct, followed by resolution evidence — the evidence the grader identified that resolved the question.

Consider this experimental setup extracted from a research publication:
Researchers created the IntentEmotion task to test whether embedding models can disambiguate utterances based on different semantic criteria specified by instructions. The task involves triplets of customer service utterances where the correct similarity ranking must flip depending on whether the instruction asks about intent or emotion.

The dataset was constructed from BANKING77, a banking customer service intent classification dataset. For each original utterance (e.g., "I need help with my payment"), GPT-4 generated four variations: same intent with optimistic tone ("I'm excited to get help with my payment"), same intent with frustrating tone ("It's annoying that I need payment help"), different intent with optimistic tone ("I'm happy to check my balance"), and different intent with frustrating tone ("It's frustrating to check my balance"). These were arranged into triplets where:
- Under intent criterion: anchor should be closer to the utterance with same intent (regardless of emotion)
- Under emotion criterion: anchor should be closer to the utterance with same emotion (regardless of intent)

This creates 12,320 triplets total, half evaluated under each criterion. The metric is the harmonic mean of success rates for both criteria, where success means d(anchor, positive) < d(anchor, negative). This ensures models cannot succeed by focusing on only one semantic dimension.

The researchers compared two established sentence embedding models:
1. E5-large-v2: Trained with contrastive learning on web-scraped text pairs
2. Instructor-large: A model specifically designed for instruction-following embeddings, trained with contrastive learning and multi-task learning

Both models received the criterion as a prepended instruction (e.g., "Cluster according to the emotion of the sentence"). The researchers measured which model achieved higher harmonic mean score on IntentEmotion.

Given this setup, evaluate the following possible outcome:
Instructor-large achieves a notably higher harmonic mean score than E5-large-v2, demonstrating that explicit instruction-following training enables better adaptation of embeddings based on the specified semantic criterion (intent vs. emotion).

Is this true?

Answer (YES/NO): NO